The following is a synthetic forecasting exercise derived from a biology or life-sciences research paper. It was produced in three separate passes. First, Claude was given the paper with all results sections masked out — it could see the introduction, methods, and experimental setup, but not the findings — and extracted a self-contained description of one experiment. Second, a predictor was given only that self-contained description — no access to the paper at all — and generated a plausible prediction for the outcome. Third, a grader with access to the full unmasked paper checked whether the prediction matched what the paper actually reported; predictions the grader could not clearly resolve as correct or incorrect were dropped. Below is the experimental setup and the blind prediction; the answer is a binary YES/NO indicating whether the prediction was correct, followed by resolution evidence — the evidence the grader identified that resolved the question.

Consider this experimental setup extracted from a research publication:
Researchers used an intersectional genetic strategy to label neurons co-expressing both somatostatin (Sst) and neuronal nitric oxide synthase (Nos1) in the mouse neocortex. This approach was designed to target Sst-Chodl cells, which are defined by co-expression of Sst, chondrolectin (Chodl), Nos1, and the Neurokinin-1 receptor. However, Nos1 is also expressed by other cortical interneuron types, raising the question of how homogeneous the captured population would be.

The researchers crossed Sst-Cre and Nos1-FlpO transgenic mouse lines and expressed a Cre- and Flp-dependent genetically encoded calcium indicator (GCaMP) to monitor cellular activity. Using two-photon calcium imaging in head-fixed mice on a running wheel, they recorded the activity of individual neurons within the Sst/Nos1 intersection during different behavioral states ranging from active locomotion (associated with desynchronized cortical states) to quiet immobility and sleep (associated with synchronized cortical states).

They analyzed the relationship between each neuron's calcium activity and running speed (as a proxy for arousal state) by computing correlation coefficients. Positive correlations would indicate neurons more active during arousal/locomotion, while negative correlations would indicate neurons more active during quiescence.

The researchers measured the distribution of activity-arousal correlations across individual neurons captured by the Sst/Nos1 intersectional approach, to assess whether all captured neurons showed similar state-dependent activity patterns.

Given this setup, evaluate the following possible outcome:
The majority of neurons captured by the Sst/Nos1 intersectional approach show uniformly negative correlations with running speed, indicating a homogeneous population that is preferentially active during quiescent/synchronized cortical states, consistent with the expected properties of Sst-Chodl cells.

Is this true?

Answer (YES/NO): NO